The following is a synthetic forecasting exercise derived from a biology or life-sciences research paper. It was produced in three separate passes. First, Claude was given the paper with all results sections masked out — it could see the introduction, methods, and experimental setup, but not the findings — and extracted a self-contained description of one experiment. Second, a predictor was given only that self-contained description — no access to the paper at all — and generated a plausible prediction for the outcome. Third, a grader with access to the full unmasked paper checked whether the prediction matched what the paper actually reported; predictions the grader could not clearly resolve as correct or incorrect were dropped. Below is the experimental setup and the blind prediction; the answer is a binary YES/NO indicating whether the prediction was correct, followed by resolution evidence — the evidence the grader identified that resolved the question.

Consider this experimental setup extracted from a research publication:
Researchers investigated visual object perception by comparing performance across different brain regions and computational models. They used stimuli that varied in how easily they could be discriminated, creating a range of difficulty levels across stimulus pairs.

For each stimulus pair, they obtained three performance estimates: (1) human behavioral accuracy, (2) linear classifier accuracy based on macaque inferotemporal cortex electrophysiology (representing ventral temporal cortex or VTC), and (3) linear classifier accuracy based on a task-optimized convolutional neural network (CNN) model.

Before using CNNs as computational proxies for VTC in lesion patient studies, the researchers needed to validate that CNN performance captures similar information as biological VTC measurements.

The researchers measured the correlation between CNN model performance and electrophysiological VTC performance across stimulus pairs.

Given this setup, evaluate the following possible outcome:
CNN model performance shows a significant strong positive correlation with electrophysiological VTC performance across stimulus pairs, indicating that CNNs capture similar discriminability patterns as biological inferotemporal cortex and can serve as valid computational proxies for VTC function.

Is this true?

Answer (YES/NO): YES